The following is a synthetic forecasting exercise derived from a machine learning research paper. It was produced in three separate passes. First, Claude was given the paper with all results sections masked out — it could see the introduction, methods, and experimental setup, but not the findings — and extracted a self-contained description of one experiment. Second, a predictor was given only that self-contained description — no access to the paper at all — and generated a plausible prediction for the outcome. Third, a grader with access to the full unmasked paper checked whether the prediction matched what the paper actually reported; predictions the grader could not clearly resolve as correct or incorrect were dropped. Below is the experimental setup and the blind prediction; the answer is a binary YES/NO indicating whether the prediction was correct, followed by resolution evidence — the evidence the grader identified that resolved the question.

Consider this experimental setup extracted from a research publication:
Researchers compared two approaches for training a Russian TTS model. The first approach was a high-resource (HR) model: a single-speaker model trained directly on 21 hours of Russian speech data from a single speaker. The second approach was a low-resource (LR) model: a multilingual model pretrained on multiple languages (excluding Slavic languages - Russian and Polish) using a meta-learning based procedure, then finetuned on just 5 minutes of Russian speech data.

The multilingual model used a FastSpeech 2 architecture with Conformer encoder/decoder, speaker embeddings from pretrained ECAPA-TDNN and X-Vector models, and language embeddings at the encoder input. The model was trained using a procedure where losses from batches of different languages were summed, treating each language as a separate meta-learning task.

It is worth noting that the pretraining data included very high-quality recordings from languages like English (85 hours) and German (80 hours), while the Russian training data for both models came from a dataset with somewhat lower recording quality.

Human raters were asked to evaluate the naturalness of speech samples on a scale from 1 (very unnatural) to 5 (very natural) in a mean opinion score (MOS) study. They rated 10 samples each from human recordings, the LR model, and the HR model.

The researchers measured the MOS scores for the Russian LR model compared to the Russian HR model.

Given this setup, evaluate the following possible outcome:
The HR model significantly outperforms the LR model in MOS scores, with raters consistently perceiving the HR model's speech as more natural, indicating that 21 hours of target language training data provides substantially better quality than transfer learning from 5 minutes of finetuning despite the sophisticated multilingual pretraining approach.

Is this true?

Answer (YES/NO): NO